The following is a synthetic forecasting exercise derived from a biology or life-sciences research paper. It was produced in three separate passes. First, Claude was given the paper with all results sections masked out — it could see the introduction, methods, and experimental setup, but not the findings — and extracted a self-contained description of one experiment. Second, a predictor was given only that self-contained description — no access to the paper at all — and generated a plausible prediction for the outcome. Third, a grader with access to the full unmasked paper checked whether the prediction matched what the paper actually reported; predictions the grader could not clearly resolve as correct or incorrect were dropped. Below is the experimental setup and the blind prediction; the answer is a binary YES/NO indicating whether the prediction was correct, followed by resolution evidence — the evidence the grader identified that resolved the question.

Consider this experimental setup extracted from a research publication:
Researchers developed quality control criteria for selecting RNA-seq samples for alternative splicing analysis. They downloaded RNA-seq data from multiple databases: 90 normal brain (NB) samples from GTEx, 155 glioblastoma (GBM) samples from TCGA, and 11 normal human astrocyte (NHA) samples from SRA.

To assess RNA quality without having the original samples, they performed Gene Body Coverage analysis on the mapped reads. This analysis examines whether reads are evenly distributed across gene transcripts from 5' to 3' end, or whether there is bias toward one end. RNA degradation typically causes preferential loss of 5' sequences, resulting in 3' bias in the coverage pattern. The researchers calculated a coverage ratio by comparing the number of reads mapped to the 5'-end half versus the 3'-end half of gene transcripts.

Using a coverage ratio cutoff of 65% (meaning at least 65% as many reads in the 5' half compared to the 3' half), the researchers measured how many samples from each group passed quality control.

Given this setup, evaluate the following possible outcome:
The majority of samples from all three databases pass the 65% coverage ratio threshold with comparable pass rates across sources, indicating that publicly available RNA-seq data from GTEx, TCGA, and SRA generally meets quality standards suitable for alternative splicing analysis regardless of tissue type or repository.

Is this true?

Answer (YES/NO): NO